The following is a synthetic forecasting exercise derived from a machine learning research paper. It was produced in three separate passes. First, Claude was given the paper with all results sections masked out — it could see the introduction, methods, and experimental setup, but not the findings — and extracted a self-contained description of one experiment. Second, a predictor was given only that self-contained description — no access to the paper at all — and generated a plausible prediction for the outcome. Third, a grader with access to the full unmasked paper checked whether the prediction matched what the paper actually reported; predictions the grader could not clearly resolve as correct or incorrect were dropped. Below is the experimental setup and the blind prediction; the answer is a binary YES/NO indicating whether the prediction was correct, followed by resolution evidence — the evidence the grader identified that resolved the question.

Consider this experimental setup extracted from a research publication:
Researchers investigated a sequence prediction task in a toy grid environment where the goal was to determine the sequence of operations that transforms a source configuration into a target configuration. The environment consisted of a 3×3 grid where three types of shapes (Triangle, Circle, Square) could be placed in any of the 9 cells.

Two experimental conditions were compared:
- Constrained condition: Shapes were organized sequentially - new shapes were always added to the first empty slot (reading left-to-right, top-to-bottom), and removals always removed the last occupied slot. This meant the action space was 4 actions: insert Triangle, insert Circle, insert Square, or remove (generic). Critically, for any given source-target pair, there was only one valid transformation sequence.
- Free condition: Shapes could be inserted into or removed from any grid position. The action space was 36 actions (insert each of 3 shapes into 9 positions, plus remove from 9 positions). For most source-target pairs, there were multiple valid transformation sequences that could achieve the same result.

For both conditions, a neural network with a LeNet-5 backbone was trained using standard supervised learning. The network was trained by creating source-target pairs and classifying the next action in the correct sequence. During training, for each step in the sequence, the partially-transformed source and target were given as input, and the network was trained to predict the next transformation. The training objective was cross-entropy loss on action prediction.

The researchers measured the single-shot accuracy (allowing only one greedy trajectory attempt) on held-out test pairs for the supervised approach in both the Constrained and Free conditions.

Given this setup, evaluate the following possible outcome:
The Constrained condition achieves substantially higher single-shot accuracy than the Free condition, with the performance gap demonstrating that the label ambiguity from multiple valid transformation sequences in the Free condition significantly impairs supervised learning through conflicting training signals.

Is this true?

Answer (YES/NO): YES